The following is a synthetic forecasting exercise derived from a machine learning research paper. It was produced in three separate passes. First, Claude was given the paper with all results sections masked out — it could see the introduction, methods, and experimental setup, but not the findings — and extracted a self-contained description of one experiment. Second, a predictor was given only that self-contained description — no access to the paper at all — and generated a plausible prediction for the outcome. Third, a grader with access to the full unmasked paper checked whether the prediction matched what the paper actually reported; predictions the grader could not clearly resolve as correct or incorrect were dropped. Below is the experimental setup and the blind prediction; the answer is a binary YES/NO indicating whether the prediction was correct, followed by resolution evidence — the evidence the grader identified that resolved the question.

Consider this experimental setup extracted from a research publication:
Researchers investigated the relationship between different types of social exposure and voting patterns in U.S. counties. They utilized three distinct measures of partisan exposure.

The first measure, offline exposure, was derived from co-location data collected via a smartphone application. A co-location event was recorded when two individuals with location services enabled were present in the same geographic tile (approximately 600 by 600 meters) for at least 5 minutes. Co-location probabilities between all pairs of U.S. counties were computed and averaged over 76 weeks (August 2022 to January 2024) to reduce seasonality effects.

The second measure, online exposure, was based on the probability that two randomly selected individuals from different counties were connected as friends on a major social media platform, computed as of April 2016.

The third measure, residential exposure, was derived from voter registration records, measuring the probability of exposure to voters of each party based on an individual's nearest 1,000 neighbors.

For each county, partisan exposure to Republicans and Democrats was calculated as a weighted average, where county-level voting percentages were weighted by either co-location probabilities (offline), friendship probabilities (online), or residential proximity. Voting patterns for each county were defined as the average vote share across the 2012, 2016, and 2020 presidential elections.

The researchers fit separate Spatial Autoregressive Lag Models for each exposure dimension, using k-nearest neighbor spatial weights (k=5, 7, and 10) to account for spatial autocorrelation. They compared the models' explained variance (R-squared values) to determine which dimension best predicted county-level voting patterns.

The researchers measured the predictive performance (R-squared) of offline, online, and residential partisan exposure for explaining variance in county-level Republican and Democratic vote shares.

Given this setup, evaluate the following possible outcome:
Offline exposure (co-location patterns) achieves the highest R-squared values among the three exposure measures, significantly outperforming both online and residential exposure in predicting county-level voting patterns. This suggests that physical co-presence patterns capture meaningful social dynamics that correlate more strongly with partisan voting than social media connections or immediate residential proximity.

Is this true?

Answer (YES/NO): YES